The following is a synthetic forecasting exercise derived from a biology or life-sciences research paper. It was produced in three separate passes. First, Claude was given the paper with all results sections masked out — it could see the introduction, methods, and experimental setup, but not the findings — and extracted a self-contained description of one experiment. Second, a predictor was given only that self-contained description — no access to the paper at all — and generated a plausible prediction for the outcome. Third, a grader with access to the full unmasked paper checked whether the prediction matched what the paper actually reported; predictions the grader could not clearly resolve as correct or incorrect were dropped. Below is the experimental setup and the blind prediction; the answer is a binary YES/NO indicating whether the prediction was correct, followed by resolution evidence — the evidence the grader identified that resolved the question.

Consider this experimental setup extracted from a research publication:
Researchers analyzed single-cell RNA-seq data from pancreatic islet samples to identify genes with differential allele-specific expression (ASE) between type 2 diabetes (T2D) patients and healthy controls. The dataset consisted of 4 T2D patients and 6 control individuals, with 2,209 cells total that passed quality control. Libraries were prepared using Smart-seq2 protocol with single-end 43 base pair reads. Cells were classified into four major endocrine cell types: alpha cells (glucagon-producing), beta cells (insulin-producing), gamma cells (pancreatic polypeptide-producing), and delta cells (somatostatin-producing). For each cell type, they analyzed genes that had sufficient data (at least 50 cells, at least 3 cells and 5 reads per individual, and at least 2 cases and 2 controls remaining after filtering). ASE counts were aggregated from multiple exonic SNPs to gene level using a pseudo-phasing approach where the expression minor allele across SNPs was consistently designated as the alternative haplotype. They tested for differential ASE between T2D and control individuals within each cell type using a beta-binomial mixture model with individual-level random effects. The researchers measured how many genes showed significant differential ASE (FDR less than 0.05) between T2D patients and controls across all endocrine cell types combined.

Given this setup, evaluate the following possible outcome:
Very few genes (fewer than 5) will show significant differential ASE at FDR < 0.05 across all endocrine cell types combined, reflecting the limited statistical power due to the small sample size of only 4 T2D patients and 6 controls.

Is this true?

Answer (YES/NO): YES